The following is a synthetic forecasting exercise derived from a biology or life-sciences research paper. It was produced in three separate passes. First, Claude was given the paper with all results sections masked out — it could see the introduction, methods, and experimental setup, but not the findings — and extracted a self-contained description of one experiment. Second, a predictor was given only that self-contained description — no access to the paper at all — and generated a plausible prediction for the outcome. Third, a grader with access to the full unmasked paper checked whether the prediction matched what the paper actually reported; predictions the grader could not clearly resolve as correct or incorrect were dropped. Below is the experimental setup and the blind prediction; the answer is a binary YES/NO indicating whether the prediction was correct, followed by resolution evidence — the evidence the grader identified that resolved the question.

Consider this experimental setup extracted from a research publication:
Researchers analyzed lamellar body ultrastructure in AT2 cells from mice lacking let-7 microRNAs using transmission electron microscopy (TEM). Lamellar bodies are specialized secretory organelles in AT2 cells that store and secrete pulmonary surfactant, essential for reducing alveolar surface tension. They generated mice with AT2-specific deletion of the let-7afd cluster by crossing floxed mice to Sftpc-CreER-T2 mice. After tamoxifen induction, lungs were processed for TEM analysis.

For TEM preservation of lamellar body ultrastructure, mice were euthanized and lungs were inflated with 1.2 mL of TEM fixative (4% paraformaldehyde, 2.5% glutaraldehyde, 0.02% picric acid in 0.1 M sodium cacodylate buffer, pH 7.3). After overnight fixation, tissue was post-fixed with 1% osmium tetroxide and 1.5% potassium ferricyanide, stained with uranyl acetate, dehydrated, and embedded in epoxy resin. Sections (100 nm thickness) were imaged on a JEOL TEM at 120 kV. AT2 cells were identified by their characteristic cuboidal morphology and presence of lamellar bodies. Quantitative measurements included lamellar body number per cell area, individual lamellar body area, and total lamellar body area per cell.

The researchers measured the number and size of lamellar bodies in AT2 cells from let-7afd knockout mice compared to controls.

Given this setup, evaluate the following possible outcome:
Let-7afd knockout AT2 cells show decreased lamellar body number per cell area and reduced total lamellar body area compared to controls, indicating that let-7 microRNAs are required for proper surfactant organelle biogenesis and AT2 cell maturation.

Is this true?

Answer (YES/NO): NO